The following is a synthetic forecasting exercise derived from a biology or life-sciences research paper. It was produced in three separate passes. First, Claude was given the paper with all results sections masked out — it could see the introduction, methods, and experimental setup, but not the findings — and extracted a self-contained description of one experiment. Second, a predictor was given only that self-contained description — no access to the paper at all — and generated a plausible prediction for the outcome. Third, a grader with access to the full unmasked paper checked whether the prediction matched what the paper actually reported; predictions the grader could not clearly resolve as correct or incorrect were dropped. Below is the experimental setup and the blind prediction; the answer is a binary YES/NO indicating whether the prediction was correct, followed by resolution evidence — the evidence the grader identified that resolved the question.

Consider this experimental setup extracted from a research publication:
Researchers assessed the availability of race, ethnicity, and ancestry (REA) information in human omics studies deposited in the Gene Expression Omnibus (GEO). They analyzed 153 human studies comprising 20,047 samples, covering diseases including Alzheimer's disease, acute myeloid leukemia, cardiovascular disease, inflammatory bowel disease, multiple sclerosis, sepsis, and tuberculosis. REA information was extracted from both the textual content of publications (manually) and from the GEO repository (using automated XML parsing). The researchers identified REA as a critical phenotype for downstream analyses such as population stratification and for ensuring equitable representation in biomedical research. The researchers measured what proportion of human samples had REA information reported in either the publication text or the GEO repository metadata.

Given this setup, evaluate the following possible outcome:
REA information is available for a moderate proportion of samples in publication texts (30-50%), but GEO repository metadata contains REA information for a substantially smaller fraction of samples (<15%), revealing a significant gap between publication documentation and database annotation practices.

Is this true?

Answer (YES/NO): NO